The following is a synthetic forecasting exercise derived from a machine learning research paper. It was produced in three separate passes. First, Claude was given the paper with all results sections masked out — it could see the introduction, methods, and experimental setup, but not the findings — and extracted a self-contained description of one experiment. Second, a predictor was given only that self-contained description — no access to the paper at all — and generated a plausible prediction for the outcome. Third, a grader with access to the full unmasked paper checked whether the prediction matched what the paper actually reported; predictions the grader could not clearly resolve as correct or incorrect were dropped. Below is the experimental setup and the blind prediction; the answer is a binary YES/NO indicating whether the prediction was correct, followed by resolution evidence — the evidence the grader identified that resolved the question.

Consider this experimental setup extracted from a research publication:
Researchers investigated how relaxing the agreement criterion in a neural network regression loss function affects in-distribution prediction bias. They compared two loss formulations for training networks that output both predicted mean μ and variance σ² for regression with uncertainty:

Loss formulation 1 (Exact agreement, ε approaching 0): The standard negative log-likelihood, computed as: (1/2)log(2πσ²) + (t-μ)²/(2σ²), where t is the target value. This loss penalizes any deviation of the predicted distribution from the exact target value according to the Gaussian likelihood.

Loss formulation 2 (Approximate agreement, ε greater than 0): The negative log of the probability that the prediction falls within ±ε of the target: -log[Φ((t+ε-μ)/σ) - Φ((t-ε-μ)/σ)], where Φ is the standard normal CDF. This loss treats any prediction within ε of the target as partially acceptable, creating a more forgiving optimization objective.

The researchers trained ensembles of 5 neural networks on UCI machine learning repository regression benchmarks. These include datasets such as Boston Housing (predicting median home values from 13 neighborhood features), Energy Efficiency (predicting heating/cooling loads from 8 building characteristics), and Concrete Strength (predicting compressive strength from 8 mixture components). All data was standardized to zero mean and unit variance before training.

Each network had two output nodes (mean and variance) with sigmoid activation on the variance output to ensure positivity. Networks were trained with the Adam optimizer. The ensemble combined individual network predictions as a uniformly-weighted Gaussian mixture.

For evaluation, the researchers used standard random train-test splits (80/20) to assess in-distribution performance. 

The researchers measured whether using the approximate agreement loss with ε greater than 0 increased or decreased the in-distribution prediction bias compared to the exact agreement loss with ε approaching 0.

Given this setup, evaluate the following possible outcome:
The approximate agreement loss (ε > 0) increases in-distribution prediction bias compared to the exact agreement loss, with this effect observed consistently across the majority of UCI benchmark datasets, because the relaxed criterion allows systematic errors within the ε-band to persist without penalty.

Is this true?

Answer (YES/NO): YES